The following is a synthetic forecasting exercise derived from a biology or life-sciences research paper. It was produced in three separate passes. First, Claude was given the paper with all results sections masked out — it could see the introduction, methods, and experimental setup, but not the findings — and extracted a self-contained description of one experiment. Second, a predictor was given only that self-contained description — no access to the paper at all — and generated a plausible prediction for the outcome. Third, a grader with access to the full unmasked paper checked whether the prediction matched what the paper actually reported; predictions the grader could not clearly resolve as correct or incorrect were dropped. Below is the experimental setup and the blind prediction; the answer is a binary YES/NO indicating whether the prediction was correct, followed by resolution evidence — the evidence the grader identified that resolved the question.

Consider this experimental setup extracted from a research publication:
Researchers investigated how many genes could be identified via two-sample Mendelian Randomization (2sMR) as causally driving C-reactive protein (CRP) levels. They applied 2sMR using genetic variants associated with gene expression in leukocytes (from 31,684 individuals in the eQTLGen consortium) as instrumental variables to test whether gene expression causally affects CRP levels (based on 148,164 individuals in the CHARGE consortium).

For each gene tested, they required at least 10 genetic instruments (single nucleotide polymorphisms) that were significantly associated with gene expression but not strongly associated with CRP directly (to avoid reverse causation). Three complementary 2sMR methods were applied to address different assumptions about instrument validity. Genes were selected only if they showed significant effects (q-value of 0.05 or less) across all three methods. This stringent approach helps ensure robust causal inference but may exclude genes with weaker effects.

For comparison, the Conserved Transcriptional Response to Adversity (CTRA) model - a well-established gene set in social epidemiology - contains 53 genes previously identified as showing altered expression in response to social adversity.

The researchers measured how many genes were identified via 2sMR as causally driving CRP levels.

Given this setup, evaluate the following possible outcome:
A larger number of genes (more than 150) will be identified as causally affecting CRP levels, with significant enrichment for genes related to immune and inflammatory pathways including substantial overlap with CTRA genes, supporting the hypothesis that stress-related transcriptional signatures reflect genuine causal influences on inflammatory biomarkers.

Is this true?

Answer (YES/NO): NO